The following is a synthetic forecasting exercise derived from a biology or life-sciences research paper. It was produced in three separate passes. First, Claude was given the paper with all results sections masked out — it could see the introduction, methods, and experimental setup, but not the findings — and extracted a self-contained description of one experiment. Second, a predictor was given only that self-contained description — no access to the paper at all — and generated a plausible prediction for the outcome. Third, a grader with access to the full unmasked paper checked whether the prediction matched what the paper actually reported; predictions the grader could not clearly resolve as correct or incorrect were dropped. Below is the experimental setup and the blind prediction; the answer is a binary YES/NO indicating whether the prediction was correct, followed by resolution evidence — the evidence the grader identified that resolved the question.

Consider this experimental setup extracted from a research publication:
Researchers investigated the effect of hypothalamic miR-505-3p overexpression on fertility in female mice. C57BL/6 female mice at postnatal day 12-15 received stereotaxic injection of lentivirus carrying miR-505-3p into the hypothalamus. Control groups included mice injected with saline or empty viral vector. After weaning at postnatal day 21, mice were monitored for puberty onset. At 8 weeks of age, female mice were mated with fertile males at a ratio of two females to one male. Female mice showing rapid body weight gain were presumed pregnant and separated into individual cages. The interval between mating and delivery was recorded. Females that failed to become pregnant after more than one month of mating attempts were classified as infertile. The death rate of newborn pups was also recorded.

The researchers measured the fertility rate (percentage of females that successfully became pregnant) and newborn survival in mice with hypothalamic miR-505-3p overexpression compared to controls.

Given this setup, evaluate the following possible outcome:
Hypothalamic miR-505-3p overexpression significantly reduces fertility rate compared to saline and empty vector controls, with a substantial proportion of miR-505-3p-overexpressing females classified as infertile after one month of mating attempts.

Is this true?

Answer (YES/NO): YES